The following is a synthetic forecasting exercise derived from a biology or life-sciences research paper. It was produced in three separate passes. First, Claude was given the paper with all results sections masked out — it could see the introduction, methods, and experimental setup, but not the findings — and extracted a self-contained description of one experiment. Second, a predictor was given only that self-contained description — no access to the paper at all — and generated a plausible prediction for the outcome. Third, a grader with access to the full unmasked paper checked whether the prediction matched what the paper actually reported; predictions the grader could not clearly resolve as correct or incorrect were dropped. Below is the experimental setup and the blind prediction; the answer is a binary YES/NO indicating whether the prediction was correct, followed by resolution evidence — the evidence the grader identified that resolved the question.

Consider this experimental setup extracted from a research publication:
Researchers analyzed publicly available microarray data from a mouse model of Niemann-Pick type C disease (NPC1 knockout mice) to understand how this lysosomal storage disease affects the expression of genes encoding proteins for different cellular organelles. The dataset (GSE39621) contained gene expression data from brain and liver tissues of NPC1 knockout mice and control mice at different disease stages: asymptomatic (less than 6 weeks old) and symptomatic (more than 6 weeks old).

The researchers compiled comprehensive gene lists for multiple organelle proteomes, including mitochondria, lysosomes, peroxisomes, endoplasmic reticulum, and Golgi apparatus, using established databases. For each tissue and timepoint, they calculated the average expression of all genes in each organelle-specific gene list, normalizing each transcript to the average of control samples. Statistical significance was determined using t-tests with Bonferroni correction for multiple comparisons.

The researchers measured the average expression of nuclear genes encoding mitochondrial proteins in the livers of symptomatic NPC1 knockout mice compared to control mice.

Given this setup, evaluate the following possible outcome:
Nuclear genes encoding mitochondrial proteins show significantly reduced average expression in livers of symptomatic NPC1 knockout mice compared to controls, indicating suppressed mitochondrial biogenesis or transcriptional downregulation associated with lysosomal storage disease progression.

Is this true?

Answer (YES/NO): YES